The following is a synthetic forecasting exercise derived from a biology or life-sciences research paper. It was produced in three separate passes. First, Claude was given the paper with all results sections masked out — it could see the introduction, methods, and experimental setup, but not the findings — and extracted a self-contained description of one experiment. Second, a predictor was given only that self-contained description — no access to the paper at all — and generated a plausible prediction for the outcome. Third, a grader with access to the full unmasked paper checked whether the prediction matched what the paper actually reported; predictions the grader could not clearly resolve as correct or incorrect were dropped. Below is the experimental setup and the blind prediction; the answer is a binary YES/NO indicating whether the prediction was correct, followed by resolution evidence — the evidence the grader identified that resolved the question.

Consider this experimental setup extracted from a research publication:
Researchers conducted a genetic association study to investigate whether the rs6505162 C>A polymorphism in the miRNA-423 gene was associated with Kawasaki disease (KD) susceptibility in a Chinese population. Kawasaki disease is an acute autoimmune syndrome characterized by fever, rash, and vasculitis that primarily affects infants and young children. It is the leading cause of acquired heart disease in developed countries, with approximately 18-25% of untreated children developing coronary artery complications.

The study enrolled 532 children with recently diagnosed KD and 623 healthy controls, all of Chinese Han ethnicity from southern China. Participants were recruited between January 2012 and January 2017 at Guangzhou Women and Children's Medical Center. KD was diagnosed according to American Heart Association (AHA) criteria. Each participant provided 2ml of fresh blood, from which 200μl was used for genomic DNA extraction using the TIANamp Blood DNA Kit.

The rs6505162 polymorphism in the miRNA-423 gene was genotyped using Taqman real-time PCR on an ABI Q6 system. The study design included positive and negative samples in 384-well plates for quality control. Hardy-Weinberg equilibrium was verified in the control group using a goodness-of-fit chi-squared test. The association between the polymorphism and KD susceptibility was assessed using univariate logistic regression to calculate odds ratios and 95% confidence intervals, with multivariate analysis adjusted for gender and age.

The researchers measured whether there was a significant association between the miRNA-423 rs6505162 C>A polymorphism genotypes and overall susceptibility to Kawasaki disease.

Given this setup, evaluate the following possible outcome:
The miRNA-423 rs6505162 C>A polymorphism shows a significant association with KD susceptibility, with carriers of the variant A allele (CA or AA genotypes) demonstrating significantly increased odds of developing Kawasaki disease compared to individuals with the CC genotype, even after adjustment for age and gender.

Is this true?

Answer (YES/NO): NO